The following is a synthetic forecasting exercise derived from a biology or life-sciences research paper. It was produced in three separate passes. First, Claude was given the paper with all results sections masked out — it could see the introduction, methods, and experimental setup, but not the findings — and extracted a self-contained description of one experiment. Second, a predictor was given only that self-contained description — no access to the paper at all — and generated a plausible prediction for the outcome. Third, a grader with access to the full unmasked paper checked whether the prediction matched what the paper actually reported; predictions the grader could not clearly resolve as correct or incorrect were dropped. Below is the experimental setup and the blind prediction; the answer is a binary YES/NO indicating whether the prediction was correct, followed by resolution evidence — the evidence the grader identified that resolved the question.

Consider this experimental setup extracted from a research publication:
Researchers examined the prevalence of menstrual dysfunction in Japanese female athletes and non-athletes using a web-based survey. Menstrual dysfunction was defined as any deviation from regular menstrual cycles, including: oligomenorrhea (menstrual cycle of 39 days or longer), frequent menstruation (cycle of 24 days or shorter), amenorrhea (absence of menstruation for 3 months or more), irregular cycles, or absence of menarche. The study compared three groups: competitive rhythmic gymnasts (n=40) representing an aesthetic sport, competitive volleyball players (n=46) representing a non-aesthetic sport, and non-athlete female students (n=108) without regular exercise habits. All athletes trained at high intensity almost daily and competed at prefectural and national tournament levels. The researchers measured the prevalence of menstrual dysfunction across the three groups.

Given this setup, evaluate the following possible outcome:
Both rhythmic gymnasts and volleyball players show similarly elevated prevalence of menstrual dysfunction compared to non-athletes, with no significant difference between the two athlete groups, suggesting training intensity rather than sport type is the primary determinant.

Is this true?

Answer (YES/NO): NO